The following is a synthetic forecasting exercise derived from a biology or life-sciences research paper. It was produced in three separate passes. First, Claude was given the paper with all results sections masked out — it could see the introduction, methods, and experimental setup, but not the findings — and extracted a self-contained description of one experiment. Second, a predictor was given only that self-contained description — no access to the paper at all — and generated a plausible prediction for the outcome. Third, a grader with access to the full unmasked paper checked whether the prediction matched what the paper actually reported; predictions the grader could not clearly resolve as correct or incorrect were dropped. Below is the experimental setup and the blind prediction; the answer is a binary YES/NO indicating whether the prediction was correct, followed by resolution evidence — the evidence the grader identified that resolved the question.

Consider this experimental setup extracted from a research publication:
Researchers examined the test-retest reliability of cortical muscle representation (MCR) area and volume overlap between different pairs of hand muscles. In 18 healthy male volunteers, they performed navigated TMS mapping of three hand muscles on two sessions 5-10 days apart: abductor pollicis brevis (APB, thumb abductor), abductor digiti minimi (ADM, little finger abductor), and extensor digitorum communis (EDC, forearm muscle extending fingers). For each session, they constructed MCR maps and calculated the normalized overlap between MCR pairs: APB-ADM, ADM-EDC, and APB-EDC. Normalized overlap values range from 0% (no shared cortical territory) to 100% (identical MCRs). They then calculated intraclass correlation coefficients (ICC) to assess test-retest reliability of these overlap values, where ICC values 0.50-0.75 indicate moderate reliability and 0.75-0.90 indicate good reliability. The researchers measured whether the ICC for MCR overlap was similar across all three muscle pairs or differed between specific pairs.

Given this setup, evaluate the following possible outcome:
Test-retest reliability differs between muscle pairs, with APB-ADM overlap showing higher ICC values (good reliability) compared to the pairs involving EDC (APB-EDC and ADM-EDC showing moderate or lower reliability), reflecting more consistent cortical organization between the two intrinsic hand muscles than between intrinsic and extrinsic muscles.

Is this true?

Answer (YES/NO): NO